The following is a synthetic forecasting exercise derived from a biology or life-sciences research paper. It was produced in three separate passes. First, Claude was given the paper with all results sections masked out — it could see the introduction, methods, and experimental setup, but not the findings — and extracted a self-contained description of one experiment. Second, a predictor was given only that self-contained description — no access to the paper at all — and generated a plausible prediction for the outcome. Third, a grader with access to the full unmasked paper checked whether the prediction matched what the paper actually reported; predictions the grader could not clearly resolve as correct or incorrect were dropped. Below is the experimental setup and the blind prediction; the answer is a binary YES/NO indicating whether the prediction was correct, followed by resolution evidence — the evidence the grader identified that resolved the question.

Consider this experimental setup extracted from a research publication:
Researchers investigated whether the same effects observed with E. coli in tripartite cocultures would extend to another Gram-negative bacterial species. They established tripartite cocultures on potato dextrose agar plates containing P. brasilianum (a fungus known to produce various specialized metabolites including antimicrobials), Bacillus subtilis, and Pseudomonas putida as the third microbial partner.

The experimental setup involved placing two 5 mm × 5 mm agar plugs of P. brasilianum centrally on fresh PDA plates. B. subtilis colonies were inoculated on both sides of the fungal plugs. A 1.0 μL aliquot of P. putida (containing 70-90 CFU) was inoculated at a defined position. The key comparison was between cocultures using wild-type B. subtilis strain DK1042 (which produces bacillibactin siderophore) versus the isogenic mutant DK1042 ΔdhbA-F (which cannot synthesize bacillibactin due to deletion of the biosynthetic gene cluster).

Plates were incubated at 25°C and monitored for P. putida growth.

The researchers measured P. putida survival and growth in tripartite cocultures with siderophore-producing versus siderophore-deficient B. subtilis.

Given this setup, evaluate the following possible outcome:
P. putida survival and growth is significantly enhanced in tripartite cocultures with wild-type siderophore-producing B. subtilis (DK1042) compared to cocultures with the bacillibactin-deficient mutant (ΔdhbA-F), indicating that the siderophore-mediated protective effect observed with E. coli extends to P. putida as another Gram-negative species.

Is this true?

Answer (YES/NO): YES